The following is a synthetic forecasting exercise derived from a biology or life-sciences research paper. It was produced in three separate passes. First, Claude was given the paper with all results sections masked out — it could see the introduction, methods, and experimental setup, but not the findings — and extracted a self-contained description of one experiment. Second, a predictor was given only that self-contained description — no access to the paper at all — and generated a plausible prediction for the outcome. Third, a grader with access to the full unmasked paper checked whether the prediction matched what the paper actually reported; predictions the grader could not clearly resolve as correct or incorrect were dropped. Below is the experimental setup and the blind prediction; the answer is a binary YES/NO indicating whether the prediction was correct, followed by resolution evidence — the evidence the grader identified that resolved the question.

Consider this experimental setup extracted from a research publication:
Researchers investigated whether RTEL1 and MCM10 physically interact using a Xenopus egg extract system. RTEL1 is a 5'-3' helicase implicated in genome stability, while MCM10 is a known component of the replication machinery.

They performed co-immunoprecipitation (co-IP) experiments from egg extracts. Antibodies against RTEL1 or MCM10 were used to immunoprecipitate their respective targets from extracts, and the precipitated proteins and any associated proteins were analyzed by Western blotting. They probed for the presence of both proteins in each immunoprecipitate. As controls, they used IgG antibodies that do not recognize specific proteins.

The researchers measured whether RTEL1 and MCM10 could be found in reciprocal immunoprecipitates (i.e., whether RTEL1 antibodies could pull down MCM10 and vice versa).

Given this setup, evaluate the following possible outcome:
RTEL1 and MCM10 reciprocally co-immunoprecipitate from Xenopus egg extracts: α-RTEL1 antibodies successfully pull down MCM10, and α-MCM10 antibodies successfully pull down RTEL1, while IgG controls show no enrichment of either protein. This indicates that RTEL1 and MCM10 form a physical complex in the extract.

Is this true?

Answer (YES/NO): YES